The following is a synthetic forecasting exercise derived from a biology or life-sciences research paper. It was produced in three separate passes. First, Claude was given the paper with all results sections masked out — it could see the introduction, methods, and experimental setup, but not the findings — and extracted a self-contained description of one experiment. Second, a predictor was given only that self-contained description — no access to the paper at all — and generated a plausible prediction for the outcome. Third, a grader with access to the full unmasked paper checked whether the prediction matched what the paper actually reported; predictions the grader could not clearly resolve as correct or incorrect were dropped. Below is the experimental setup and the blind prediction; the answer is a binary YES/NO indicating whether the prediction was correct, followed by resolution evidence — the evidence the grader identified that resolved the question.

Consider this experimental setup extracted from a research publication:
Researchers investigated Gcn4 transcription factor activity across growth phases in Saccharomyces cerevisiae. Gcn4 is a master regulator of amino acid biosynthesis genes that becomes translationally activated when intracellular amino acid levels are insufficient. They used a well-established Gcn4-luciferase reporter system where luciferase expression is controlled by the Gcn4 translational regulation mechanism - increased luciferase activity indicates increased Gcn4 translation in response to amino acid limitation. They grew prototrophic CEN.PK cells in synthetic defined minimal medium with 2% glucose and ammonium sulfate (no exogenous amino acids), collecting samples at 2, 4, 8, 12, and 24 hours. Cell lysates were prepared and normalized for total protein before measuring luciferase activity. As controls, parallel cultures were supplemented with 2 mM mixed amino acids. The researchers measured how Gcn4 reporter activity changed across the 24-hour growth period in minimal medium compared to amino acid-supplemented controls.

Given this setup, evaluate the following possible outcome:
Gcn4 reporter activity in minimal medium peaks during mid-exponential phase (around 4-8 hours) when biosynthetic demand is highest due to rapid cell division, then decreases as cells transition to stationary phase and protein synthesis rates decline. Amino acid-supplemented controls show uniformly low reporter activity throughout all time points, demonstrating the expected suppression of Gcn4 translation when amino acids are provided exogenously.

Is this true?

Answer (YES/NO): NO